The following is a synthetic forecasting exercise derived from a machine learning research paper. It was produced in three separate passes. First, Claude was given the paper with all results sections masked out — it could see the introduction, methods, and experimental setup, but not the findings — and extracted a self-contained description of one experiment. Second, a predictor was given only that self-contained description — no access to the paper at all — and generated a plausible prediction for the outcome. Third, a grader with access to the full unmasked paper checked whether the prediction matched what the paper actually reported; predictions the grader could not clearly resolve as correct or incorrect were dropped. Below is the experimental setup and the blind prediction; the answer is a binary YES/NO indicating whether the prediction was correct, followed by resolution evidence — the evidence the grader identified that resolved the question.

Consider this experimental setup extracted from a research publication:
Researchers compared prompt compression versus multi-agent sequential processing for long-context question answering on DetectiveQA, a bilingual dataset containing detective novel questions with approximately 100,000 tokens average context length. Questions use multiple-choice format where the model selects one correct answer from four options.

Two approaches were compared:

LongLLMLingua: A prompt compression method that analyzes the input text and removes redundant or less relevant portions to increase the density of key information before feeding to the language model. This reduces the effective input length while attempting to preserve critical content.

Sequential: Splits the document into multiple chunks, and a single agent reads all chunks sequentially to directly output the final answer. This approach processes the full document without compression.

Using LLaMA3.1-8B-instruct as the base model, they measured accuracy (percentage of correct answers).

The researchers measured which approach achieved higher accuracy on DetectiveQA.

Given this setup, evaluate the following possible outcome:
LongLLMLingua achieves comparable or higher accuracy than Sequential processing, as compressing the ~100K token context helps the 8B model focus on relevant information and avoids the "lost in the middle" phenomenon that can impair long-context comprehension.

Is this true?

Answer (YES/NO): NO